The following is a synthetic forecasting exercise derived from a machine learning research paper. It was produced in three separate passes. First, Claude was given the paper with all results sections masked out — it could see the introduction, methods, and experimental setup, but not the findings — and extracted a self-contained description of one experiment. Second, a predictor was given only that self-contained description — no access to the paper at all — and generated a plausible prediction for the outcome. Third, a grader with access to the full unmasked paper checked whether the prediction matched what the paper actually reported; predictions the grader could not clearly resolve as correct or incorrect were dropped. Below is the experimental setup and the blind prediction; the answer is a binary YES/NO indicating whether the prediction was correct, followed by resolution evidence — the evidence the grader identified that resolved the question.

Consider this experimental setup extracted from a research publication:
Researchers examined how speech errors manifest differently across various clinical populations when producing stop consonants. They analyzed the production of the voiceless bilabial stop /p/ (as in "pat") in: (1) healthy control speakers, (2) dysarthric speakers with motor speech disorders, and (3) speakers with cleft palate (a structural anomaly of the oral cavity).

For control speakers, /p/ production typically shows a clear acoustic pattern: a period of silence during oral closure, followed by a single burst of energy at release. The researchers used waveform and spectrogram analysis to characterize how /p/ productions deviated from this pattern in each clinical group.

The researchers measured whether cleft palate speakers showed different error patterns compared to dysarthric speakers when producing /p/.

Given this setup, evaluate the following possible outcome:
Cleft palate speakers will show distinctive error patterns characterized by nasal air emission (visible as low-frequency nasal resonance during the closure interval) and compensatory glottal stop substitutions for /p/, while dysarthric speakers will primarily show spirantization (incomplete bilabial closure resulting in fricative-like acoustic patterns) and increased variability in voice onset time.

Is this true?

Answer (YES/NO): NO